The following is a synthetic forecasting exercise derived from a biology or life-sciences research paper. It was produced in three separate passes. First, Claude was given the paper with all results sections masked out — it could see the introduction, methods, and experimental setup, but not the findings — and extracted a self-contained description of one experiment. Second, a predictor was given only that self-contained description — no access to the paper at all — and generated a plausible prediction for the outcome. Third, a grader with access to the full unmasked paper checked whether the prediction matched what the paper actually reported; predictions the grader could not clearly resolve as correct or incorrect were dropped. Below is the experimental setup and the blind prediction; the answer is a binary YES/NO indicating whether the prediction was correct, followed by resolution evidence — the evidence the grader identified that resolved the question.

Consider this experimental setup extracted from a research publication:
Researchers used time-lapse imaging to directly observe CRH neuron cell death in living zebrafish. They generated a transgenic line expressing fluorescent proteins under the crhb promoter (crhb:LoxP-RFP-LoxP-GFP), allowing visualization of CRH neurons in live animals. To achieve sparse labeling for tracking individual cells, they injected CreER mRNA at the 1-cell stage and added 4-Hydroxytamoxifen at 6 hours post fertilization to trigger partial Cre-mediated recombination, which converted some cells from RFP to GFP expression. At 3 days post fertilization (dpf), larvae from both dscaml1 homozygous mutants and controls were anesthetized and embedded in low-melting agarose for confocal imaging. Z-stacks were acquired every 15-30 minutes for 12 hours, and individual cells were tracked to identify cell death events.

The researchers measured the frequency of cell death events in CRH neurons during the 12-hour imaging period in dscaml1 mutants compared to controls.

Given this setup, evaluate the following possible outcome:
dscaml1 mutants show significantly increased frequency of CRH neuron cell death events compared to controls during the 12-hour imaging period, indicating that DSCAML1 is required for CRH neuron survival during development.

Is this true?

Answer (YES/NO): NO